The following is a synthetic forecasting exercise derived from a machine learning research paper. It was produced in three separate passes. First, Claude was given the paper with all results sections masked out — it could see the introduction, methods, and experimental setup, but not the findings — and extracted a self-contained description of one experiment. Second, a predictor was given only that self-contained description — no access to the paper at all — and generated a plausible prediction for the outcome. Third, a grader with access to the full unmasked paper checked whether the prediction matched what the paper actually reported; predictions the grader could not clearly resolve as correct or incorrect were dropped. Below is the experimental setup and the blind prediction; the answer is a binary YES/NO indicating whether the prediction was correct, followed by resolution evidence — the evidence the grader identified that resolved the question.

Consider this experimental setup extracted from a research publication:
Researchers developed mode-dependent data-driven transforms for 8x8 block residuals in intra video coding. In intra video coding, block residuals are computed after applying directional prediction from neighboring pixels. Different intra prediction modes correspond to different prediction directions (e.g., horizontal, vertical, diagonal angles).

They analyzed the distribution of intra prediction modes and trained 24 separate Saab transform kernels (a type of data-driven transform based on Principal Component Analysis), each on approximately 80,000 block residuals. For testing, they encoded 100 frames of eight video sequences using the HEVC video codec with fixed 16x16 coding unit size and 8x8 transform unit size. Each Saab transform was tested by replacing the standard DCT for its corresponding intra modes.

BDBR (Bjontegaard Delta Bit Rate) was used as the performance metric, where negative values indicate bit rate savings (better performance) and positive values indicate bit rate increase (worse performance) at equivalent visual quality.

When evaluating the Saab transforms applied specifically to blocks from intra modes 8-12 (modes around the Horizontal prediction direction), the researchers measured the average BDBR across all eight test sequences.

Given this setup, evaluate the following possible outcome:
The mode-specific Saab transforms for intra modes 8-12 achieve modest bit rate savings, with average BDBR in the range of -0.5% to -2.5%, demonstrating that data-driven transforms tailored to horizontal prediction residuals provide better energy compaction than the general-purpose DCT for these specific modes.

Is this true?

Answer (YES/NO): NO